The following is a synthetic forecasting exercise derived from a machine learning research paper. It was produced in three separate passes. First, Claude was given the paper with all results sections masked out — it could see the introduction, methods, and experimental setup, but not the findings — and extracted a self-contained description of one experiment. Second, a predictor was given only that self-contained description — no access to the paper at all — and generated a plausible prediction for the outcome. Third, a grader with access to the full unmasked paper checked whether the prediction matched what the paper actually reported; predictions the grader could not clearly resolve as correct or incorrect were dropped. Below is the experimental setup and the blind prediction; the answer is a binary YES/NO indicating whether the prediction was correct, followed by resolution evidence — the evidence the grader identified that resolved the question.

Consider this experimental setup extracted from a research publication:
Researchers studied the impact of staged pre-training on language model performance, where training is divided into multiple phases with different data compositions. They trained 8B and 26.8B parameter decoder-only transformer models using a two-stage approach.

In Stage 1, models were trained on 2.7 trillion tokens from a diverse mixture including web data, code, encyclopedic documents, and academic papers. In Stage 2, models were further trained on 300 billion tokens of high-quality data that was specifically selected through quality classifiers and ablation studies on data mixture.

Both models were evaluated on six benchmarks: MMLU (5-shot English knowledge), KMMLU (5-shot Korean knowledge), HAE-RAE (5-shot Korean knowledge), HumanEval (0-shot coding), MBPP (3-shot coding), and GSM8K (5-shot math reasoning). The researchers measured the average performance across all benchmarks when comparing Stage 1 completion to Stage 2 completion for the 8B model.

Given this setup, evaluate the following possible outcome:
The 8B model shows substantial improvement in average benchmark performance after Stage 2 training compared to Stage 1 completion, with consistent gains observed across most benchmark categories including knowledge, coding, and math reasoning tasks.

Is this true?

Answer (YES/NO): YES